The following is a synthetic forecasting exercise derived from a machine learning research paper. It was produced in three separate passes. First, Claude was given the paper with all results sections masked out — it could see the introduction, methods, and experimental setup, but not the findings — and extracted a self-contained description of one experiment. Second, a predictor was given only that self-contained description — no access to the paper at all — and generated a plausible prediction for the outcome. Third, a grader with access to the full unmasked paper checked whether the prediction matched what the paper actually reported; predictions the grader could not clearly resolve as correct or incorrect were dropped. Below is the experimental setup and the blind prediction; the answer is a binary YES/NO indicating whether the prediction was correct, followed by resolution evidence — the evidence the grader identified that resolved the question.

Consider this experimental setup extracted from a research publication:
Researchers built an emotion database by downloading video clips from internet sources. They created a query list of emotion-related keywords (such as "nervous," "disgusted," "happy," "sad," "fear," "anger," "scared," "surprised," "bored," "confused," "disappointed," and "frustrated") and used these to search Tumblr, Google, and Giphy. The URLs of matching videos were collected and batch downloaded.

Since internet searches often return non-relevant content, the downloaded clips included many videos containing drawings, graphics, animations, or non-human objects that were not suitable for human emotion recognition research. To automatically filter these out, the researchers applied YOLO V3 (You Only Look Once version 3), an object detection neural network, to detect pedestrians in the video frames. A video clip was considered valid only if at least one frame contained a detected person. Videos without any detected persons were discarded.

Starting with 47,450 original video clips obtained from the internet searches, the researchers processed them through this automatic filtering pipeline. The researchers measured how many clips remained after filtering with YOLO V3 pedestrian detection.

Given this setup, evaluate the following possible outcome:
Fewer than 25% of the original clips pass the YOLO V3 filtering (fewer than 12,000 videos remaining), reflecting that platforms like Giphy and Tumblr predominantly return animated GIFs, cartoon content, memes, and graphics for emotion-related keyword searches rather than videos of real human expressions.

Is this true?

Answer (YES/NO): NO